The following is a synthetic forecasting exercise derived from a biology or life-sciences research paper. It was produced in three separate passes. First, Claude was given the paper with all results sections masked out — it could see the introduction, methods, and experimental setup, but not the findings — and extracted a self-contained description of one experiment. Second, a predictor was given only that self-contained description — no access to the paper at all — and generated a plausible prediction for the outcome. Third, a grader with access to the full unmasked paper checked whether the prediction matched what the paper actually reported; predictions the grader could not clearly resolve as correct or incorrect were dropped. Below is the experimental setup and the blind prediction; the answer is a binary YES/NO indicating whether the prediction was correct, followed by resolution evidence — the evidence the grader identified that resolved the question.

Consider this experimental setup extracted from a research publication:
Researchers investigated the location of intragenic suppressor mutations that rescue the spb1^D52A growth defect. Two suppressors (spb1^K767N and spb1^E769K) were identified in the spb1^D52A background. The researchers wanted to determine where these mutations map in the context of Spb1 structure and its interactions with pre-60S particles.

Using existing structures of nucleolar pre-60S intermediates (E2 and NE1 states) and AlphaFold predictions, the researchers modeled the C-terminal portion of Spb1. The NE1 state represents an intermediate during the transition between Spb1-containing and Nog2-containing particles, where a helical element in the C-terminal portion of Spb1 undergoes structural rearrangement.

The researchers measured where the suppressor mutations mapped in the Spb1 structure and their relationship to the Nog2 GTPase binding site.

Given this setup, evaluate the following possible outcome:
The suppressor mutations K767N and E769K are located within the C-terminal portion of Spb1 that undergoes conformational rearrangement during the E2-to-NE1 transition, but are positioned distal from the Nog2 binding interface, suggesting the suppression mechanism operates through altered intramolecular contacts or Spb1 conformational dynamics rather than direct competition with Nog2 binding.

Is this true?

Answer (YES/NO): NO